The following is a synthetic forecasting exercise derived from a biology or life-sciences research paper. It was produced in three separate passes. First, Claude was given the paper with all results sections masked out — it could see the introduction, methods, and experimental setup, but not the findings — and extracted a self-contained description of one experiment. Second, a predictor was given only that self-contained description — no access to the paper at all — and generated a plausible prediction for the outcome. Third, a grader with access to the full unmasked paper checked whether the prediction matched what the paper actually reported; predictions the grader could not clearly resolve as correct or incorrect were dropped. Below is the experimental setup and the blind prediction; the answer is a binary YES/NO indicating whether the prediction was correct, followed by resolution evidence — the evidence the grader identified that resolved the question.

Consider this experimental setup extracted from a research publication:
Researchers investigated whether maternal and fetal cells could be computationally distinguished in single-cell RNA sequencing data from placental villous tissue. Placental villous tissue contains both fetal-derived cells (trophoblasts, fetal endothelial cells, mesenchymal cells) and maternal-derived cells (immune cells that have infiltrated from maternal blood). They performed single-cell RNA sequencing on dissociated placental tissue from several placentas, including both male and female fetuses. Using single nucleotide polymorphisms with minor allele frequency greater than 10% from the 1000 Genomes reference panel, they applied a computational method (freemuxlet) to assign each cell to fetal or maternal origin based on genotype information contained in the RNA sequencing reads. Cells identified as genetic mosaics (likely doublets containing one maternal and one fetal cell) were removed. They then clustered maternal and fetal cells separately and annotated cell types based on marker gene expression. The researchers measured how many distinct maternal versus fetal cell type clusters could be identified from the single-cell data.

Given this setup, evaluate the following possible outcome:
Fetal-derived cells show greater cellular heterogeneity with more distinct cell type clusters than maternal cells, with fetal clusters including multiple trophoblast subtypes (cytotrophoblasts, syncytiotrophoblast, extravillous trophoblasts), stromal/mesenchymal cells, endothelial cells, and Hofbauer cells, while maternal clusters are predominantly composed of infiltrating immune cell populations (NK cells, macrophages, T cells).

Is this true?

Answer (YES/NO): YES